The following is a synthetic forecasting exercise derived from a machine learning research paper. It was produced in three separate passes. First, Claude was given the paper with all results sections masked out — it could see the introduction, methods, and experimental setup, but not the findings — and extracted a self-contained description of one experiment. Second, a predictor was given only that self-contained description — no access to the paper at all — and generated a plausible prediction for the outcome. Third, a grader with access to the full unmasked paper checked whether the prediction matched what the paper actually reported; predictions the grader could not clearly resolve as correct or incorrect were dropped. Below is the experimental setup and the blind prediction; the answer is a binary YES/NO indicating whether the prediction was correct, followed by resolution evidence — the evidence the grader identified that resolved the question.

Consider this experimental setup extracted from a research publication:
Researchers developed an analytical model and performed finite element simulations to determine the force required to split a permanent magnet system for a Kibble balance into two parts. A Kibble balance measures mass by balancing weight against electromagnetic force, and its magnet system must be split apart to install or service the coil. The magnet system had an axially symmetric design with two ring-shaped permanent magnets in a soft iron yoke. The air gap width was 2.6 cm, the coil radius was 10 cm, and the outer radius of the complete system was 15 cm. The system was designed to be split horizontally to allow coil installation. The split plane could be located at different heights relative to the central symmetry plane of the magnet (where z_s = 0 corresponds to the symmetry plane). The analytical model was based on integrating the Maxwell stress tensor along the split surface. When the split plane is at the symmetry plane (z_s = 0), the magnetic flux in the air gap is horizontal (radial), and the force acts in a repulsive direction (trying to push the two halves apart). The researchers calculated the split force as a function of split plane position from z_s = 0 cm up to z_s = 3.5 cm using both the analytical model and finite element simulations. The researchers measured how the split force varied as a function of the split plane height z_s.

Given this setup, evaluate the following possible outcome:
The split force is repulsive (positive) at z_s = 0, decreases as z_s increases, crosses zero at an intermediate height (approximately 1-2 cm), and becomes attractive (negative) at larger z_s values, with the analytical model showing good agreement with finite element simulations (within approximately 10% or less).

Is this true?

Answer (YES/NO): NO